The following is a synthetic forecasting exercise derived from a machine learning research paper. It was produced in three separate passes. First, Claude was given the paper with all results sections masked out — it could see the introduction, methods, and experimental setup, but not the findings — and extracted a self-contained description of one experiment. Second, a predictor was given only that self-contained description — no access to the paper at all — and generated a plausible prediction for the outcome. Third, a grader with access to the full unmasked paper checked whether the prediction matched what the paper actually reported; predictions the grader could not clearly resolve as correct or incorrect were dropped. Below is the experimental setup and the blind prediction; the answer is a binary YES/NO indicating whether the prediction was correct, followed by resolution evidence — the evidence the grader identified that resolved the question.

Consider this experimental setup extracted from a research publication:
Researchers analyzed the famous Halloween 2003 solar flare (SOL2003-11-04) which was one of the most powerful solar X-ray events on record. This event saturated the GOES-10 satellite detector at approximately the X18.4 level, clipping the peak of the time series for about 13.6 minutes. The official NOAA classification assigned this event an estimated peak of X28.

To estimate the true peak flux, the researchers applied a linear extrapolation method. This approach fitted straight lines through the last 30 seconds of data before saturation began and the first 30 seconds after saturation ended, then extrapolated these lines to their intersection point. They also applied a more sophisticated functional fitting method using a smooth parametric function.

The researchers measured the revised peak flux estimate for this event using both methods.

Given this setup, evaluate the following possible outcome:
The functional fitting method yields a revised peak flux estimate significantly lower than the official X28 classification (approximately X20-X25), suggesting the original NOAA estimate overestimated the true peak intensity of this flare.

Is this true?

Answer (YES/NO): NO